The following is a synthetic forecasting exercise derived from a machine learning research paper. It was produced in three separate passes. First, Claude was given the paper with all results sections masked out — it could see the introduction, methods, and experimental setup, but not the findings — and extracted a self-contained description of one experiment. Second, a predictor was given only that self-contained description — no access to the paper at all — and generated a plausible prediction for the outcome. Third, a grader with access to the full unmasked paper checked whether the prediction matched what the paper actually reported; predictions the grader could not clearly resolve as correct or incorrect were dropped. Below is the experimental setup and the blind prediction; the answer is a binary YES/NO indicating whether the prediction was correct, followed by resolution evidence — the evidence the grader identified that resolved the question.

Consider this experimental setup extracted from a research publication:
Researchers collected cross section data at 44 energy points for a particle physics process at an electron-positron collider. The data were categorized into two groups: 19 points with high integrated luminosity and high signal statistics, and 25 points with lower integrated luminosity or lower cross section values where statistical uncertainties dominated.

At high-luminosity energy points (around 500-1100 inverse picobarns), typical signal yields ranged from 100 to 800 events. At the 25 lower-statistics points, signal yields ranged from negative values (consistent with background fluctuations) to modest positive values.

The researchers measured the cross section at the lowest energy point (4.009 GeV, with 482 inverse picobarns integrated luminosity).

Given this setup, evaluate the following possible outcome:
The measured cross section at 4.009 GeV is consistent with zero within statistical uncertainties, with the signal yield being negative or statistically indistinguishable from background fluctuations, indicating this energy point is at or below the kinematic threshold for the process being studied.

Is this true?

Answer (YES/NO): YES